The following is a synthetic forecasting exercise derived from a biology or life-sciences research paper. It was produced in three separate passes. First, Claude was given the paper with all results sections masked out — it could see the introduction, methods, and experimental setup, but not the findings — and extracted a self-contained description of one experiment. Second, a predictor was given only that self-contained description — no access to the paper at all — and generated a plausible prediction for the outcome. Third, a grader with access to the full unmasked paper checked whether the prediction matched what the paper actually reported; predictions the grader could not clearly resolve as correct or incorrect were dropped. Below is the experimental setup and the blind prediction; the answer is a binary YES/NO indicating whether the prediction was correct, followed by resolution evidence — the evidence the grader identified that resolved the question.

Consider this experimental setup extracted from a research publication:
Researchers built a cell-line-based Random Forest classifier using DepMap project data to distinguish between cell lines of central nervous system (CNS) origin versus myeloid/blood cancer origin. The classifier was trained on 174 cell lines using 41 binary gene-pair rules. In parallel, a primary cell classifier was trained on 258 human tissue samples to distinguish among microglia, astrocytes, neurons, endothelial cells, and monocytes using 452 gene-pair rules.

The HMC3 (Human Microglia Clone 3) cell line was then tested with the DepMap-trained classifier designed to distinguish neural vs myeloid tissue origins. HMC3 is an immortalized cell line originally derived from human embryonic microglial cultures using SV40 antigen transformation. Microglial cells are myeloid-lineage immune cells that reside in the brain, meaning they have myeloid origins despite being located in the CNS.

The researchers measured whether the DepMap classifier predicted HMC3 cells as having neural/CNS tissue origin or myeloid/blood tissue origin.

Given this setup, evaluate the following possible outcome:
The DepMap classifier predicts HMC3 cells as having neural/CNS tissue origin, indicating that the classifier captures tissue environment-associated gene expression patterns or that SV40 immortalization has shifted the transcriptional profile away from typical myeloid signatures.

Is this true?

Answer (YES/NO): YES